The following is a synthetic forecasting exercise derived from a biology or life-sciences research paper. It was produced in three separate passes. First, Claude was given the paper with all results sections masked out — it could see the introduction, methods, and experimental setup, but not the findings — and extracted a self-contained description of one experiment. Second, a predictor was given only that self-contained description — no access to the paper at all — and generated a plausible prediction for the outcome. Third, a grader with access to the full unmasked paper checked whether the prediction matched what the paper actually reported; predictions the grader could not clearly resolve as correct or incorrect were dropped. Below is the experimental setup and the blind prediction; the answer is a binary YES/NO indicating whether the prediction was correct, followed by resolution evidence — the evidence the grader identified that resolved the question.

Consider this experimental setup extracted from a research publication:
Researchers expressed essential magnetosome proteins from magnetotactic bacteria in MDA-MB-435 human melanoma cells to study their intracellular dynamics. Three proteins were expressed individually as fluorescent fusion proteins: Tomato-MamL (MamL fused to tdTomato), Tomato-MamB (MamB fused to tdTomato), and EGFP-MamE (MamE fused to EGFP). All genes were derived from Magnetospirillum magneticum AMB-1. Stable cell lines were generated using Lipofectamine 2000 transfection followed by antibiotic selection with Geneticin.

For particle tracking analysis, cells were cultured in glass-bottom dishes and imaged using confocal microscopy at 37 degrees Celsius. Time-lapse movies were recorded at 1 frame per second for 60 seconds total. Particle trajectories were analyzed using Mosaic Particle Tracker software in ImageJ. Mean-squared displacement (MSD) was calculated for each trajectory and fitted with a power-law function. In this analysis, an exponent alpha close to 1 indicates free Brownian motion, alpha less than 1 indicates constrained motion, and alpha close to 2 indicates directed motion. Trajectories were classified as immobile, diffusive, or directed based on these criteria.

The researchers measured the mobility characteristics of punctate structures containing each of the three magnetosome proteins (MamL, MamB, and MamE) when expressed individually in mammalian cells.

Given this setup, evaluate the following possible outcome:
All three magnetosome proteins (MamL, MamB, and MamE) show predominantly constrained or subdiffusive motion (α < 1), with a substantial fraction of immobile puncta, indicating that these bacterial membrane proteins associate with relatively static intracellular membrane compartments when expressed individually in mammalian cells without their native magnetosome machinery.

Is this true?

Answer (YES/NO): NO